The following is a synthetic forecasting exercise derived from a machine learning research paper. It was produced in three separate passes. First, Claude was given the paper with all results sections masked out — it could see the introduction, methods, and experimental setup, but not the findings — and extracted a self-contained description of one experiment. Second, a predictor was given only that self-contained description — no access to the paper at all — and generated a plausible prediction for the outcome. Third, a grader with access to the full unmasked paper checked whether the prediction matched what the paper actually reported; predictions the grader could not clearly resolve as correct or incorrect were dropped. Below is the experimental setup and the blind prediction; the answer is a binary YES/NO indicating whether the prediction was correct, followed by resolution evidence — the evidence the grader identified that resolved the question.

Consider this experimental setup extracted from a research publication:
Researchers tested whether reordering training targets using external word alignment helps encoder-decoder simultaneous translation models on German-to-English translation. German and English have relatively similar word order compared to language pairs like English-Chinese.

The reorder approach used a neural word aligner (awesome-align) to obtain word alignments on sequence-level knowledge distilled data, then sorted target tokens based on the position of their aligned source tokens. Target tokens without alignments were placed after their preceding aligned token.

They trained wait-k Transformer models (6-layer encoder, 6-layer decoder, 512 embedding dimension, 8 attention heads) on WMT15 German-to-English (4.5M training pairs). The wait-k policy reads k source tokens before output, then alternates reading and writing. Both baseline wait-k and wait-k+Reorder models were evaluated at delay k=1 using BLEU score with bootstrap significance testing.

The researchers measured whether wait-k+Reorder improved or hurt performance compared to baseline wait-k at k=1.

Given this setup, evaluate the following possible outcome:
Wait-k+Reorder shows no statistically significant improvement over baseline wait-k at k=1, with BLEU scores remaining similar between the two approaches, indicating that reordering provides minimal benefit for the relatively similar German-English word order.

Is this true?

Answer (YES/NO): NO